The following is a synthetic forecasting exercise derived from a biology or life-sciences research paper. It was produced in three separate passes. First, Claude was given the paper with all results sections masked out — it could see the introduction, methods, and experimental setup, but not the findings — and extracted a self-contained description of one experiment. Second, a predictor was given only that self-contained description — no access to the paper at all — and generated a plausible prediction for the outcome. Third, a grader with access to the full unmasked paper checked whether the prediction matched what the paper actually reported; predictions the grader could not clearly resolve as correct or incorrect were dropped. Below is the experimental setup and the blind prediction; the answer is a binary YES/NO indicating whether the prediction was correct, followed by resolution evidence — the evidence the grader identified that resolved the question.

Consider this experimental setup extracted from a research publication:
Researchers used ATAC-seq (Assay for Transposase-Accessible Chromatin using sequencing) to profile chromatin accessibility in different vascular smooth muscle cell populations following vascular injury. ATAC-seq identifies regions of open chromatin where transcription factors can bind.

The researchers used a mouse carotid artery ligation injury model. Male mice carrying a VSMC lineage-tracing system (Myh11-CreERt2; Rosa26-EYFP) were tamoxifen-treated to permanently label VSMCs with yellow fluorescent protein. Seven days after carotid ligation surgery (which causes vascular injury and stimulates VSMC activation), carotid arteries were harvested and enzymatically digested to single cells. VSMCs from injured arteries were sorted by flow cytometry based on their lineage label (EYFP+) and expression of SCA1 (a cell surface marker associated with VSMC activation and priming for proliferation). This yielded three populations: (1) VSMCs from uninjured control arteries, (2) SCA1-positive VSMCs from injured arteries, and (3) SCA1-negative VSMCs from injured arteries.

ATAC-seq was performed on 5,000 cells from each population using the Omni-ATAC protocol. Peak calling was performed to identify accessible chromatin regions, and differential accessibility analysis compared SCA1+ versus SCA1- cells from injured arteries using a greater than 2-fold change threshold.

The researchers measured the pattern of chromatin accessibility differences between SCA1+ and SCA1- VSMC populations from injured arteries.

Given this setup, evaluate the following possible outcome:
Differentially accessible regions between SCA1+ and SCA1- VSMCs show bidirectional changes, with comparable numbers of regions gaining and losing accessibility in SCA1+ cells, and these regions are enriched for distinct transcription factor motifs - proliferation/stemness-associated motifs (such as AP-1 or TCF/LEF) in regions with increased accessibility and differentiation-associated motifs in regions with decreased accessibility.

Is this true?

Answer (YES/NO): NO